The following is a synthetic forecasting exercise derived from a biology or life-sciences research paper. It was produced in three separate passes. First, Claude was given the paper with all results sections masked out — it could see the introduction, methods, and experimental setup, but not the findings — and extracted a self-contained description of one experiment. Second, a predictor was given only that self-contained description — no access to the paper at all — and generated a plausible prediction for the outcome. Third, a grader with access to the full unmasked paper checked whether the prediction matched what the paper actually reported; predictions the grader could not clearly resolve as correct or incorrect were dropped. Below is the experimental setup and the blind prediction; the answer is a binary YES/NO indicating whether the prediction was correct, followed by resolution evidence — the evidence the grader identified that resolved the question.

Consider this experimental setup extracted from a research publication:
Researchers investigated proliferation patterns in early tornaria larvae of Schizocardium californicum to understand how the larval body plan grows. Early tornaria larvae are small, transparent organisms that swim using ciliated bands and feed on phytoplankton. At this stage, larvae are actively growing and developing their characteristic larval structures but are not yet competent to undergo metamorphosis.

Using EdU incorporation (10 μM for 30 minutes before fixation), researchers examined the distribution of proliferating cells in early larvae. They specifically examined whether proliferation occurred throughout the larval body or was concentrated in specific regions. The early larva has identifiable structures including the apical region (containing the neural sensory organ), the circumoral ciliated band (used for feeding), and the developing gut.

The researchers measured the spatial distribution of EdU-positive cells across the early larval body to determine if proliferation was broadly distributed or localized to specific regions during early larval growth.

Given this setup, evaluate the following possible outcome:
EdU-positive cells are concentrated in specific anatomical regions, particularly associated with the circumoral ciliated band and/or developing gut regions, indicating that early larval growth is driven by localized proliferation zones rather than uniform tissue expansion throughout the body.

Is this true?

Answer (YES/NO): YES